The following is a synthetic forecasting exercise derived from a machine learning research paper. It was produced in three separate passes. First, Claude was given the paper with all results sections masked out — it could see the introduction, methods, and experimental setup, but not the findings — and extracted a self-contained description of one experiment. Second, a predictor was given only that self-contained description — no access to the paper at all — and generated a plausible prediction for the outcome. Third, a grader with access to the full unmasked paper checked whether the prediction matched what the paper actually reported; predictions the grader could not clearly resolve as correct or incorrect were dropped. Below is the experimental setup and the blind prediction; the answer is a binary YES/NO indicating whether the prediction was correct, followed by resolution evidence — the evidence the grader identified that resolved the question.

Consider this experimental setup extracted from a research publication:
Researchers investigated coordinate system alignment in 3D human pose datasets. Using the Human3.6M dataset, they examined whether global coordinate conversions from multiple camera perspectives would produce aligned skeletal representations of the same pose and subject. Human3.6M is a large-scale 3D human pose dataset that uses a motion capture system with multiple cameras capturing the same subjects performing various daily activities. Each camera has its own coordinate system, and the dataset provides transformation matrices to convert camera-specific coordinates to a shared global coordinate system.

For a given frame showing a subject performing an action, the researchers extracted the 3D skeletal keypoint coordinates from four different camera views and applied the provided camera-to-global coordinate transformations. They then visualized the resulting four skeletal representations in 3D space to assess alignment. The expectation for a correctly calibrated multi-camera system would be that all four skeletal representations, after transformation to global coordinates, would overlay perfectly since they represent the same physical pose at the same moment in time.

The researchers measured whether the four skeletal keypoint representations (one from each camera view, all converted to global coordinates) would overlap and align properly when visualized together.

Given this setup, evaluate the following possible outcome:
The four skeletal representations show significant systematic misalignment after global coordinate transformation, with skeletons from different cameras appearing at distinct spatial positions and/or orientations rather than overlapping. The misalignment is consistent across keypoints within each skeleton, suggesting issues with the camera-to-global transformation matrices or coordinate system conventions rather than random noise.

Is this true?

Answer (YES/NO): YES